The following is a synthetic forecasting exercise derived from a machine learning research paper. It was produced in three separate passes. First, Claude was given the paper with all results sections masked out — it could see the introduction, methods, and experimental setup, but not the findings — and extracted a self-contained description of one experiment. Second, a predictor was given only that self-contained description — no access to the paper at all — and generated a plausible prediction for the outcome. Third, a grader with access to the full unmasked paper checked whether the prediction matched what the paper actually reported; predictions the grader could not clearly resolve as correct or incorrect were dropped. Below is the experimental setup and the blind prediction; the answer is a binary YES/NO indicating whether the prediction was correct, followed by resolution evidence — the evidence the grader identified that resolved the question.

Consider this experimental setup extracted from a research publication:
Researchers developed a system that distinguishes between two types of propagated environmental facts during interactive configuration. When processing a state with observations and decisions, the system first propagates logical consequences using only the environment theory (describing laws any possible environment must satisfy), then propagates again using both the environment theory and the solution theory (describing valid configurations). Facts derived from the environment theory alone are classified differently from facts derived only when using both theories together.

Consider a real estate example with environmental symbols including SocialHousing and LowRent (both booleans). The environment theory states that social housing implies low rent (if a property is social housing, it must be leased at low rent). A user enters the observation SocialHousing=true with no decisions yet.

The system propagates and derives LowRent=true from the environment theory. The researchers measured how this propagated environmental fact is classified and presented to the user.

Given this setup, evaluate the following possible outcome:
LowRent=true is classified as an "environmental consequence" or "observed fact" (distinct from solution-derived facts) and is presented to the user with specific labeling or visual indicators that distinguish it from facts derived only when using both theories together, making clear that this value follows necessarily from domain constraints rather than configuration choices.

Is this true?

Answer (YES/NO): YES